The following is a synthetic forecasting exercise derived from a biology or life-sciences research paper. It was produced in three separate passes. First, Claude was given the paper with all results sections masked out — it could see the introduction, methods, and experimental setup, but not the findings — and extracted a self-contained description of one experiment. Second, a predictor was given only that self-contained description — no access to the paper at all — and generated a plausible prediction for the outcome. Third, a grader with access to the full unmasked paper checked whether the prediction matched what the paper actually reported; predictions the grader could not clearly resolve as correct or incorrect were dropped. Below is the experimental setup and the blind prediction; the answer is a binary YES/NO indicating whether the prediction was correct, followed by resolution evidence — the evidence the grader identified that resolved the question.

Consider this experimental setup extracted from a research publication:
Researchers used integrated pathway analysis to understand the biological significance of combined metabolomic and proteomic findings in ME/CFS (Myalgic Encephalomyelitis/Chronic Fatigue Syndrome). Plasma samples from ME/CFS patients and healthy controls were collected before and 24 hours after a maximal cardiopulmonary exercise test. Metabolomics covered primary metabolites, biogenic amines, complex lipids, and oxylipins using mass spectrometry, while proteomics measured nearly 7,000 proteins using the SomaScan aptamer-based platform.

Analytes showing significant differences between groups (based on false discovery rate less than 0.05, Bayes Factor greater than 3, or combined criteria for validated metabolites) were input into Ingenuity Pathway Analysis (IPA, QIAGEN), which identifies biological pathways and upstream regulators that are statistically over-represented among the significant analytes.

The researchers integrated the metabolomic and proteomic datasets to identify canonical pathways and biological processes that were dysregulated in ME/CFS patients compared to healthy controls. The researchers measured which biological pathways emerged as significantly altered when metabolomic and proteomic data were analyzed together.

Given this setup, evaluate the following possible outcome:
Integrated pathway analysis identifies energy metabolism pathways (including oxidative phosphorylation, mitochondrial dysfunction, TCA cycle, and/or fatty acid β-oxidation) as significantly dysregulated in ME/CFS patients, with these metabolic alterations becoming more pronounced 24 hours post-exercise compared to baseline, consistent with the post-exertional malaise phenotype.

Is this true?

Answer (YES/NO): NO